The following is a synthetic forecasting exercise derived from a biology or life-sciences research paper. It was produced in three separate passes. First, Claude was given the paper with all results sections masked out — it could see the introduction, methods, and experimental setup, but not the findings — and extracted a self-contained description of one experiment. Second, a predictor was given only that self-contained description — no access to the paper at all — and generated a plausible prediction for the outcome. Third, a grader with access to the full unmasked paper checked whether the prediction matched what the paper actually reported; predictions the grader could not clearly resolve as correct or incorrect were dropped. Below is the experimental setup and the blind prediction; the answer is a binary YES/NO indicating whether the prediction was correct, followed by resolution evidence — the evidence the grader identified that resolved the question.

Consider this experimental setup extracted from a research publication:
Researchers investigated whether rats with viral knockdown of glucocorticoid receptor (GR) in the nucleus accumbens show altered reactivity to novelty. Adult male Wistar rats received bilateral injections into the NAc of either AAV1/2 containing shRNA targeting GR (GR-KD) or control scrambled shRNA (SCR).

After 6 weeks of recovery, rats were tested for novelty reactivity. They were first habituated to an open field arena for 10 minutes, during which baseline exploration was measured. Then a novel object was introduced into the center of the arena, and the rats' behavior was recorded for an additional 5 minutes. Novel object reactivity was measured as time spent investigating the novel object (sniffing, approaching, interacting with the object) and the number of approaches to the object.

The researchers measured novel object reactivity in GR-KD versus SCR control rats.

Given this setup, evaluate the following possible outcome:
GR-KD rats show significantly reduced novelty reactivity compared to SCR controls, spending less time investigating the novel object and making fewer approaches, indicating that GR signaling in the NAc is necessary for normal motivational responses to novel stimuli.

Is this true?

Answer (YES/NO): NO